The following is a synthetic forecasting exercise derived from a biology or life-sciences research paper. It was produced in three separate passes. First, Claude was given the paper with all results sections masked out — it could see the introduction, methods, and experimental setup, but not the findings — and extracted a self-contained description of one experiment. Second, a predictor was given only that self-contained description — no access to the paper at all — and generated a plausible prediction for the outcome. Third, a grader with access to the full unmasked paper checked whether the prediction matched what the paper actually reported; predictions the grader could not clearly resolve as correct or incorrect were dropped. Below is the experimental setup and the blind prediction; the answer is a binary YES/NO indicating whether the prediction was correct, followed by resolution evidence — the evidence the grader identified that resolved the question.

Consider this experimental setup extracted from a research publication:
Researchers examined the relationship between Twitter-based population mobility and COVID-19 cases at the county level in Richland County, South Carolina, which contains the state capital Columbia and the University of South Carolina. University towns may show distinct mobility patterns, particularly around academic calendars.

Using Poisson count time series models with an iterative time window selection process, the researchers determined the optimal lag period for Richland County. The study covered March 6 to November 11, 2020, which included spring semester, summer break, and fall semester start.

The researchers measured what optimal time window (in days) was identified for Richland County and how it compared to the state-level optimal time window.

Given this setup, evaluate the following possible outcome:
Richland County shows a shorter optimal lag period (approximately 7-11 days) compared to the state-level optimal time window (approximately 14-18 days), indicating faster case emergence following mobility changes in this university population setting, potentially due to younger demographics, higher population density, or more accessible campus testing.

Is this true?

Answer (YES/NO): NO